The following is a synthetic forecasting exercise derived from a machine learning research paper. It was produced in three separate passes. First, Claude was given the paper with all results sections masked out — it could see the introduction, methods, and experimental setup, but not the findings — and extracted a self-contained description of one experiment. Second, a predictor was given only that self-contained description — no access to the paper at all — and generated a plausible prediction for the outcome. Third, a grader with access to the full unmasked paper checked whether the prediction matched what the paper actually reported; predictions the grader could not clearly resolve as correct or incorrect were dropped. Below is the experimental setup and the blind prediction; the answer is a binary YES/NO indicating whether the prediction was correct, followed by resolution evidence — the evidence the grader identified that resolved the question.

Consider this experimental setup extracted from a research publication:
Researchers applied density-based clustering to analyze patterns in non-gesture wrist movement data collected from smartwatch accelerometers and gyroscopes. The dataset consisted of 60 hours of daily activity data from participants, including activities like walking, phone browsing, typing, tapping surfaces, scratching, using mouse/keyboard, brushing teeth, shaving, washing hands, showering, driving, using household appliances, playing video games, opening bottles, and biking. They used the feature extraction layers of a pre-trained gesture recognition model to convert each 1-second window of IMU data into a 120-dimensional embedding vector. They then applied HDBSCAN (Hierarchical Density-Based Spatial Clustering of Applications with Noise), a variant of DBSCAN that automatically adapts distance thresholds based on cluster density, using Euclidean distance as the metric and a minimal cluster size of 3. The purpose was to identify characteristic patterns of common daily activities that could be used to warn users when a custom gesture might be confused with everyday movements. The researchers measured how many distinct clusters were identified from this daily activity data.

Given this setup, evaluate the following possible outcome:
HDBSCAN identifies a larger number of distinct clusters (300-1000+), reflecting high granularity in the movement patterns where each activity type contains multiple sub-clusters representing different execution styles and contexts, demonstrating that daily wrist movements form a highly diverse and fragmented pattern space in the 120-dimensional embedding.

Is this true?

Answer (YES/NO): YES